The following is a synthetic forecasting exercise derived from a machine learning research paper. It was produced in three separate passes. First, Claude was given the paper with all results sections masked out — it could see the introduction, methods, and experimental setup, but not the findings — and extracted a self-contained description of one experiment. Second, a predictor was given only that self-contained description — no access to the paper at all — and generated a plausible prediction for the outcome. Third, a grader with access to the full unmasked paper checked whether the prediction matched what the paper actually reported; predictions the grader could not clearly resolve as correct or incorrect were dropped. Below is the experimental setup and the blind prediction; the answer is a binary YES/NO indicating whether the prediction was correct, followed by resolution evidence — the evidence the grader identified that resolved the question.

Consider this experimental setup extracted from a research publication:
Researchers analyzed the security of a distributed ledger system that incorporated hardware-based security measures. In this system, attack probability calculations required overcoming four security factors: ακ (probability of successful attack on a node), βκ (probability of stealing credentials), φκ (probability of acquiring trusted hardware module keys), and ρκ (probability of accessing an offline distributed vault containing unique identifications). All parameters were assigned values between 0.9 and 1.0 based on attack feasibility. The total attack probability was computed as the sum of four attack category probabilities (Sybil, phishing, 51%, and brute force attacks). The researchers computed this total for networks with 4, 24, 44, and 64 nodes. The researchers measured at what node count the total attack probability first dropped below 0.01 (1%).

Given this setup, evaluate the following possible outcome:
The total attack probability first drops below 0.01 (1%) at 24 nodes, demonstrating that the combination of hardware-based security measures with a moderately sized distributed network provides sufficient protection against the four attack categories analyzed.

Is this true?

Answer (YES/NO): YES